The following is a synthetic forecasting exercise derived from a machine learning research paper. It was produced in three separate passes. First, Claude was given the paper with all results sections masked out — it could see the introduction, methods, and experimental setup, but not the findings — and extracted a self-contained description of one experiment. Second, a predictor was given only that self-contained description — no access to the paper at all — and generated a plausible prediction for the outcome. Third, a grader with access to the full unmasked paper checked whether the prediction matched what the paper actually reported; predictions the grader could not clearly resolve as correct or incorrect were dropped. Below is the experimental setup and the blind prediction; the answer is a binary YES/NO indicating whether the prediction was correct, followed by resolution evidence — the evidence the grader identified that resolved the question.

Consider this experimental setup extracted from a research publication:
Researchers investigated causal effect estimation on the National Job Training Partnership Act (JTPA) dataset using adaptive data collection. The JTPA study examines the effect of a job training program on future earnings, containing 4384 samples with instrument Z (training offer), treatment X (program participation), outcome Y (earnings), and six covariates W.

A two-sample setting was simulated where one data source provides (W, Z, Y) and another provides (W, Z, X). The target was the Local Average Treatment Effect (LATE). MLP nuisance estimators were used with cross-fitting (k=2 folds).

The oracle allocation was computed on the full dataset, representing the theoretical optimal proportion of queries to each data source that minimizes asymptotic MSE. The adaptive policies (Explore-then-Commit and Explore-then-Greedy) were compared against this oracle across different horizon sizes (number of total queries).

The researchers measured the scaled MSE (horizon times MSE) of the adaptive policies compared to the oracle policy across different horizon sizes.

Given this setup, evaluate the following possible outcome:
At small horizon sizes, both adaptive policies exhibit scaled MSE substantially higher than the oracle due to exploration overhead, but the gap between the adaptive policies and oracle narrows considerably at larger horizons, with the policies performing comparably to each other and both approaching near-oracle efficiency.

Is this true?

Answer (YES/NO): NO